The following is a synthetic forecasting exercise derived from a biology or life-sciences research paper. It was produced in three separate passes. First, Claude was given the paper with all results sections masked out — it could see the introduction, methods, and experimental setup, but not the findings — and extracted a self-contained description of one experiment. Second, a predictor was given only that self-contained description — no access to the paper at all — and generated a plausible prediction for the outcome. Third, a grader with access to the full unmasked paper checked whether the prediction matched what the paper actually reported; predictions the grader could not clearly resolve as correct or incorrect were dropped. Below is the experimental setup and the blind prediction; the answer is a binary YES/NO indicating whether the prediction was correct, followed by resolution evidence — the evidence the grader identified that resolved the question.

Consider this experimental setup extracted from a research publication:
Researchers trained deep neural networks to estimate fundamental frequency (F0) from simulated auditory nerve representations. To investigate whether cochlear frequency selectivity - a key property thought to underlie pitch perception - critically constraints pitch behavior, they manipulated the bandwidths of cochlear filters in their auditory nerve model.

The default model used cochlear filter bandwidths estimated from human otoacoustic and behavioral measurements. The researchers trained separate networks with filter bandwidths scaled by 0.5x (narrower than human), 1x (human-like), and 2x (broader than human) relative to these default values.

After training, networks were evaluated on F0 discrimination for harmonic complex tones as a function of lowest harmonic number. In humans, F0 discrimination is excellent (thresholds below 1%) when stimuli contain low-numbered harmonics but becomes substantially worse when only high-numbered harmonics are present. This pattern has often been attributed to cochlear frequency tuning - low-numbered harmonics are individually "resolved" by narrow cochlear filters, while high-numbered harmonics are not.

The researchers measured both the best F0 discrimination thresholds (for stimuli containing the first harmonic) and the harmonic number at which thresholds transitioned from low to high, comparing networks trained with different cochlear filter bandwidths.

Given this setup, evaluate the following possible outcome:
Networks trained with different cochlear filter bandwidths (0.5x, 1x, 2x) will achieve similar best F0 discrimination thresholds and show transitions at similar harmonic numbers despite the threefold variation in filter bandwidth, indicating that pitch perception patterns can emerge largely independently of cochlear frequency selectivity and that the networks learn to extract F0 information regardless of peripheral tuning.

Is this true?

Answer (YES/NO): NO